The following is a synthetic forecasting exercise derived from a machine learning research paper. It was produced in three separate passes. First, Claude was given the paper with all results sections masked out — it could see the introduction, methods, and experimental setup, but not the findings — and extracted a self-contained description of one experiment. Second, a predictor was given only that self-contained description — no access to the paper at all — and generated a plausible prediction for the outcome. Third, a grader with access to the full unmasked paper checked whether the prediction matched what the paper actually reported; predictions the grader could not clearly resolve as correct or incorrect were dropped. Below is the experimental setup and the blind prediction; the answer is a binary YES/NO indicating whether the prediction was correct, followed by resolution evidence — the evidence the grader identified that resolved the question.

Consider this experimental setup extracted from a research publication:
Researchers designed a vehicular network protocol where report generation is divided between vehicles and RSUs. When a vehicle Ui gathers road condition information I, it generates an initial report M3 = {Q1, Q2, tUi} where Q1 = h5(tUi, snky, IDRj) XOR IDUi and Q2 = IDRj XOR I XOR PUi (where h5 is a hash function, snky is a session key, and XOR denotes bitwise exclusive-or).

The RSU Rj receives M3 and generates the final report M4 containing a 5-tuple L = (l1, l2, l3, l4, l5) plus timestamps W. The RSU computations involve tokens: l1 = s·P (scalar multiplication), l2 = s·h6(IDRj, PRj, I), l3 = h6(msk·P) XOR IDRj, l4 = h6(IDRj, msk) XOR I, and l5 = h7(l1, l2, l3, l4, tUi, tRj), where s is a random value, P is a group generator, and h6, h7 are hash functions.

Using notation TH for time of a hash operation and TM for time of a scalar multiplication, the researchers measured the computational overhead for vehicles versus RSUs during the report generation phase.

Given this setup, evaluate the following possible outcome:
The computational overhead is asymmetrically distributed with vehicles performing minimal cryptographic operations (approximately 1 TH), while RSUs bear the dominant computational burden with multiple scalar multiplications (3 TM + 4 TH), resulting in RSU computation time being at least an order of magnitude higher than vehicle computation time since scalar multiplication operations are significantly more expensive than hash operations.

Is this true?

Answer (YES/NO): NO